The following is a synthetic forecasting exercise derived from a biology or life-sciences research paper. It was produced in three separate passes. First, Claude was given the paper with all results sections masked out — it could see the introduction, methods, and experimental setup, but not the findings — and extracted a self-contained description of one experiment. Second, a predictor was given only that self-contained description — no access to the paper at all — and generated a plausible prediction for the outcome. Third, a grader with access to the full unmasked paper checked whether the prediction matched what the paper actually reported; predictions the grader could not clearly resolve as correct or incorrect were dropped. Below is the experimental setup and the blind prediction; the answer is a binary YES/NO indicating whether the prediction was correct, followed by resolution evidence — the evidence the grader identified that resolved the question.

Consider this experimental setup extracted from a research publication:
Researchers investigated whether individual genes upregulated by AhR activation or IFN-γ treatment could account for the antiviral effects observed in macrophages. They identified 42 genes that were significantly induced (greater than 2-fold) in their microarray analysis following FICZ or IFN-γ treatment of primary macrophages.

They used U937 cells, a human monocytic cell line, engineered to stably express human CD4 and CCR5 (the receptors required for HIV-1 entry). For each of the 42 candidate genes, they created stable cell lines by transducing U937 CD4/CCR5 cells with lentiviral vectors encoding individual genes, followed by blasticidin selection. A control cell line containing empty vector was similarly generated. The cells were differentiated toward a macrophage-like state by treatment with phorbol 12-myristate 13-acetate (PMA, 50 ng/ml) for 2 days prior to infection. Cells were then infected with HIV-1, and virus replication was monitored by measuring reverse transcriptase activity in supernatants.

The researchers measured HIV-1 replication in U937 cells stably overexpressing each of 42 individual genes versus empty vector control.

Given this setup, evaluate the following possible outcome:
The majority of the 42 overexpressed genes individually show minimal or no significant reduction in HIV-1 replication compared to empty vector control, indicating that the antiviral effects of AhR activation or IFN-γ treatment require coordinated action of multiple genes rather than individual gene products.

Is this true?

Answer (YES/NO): NO